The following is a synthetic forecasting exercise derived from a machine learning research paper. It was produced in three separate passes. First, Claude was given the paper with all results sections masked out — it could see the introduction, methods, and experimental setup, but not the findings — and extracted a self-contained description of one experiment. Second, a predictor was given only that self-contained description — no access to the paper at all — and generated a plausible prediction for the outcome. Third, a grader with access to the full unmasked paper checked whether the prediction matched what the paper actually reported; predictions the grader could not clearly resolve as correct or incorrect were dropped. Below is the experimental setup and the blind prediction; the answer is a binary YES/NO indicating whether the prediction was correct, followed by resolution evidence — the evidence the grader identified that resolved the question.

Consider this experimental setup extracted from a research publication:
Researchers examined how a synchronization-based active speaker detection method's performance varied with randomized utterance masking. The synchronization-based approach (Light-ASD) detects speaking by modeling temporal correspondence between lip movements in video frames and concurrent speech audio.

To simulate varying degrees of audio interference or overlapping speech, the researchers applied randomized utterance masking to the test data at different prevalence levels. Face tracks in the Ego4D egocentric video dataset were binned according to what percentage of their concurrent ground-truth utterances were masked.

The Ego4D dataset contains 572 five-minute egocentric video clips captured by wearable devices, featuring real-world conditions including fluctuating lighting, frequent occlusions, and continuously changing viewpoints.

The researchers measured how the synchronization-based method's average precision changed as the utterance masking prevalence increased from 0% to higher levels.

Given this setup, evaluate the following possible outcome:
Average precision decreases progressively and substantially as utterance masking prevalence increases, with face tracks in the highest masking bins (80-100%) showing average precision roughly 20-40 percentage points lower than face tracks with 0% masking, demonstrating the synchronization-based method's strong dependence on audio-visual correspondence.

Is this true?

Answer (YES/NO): NO